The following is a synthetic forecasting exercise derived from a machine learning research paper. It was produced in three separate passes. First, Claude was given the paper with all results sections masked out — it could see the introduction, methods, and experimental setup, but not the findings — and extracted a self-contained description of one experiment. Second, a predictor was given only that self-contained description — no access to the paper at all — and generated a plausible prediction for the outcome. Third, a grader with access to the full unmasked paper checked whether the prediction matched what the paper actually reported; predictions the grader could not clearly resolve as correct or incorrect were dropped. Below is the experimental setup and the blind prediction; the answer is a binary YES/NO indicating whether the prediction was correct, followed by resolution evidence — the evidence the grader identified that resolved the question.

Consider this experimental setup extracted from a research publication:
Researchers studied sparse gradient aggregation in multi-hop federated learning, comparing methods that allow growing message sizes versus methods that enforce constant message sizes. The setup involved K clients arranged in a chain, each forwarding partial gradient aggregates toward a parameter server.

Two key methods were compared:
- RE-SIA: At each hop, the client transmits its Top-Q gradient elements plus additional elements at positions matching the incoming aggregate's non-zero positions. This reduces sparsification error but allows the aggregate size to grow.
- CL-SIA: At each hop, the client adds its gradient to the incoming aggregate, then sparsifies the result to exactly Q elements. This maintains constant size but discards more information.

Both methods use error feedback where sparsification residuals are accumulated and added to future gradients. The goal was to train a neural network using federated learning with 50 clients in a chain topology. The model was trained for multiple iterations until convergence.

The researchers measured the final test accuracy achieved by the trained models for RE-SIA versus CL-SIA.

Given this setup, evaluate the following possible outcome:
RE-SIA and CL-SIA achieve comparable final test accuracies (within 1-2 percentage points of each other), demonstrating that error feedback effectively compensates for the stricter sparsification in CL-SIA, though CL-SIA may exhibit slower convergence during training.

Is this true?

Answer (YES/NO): YES